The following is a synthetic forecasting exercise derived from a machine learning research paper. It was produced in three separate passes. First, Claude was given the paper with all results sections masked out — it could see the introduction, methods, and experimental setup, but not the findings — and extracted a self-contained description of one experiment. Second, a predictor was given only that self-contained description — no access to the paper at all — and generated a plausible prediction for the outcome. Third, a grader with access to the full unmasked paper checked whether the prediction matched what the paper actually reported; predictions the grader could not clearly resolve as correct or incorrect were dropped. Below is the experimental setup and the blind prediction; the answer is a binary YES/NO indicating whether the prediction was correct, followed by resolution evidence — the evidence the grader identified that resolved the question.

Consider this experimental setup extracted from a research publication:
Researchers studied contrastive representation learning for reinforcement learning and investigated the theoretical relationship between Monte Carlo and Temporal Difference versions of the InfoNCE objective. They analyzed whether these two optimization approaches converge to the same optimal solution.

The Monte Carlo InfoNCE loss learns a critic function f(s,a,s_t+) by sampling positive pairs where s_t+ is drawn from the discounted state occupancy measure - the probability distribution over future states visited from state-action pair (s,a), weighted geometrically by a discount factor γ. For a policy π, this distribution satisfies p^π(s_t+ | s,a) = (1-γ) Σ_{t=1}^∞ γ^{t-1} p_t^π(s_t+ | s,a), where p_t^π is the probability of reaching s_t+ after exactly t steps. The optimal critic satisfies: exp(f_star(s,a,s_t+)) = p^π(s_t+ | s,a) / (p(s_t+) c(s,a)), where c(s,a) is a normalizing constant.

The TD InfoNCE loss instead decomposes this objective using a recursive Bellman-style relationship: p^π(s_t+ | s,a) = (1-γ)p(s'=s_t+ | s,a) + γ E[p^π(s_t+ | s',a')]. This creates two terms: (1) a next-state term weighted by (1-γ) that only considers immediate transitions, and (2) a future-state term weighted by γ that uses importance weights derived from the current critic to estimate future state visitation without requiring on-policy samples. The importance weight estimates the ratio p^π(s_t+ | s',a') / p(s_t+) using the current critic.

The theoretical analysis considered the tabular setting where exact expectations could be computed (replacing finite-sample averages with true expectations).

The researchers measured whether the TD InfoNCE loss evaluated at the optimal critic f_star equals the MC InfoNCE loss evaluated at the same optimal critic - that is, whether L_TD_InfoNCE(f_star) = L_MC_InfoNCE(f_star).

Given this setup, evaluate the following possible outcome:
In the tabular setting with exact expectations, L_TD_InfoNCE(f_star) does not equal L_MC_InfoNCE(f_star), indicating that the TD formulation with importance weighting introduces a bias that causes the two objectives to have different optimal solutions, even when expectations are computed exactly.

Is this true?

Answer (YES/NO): NO